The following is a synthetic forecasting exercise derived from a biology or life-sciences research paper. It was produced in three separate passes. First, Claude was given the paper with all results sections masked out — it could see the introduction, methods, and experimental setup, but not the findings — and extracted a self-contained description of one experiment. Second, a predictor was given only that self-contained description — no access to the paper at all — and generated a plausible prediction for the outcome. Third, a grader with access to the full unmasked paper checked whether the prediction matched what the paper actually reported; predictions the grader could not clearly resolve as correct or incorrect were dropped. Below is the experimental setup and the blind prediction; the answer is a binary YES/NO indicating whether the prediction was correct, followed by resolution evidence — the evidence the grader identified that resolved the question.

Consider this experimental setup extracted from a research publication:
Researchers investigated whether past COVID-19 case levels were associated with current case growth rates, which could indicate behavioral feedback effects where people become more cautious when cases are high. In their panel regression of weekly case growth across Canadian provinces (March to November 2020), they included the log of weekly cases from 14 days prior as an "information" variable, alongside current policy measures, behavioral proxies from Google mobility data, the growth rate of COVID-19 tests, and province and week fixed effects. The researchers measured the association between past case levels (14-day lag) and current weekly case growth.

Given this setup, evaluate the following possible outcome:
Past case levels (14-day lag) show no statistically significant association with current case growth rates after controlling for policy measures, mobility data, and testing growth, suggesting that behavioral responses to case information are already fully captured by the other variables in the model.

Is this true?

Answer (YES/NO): NO